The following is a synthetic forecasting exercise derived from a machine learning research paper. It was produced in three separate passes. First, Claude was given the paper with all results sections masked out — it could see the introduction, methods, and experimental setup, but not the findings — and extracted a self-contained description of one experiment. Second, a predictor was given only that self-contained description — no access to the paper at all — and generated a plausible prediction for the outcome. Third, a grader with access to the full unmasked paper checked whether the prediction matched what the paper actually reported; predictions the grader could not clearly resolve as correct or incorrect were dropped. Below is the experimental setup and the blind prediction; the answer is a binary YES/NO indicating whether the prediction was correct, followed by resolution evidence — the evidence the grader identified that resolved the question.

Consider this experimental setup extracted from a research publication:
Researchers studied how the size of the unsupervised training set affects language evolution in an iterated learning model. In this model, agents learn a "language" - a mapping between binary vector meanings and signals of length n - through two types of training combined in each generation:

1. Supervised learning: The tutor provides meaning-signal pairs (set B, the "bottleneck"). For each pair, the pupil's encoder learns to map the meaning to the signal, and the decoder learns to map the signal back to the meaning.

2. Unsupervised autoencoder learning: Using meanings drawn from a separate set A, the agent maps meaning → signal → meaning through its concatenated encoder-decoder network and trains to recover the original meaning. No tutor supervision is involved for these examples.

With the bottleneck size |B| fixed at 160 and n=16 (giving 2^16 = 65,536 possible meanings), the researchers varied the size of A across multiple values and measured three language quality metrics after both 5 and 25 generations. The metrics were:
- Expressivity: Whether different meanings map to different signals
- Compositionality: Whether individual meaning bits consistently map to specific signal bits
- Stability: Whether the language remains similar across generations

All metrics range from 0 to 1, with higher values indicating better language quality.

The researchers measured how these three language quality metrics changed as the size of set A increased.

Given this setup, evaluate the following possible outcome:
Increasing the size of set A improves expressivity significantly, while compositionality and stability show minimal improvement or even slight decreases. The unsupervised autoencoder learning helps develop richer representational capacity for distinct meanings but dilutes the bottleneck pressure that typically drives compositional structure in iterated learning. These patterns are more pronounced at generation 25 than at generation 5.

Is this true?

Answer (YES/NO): NO